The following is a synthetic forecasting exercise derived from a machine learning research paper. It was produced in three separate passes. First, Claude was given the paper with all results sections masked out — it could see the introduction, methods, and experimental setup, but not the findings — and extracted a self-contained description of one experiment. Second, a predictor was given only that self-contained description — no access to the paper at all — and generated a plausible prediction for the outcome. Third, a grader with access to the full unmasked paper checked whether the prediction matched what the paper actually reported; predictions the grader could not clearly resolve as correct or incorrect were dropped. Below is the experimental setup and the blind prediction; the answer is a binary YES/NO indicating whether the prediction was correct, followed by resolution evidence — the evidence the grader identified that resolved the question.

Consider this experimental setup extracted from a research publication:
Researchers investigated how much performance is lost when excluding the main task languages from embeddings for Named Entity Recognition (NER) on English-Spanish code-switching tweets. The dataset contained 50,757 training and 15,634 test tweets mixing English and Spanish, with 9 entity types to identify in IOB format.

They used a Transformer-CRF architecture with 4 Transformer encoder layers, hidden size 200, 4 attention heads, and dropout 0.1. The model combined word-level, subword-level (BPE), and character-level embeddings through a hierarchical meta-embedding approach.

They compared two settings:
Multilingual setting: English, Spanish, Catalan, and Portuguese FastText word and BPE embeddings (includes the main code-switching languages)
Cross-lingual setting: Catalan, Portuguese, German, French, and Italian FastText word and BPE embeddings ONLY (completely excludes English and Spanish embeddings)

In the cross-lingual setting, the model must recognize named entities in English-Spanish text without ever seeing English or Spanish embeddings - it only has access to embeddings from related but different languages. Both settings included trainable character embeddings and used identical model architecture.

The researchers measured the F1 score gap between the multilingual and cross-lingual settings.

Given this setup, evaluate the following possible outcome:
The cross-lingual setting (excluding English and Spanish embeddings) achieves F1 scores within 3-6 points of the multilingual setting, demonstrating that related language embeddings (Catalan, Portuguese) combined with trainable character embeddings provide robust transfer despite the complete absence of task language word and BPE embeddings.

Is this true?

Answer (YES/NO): YES